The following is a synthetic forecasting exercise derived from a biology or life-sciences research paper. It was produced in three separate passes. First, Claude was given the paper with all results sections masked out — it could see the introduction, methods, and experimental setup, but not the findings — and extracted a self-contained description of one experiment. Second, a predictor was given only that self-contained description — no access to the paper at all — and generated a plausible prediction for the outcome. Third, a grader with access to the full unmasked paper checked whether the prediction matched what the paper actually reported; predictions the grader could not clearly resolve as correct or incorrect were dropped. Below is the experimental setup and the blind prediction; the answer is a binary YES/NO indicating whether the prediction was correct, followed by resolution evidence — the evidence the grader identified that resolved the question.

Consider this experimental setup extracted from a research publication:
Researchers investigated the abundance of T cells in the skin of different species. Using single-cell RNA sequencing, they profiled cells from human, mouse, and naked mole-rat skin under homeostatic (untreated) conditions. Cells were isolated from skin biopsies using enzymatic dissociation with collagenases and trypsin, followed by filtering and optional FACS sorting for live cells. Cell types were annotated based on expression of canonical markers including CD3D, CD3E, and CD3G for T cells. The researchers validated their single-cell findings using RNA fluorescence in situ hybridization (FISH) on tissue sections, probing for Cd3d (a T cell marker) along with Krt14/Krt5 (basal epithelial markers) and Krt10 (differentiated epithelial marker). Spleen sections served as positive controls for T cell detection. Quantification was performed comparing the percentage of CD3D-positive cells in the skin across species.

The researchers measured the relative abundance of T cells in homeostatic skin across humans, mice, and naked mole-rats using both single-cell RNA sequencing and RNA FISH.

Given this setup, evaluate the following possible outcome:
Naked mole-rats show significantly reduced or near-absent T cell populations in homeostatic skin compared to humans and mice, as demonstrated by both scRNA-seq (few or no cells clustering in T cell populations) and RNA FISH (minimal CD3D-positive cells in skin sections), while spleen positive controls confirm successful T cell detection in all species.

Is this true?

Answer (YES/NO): YES